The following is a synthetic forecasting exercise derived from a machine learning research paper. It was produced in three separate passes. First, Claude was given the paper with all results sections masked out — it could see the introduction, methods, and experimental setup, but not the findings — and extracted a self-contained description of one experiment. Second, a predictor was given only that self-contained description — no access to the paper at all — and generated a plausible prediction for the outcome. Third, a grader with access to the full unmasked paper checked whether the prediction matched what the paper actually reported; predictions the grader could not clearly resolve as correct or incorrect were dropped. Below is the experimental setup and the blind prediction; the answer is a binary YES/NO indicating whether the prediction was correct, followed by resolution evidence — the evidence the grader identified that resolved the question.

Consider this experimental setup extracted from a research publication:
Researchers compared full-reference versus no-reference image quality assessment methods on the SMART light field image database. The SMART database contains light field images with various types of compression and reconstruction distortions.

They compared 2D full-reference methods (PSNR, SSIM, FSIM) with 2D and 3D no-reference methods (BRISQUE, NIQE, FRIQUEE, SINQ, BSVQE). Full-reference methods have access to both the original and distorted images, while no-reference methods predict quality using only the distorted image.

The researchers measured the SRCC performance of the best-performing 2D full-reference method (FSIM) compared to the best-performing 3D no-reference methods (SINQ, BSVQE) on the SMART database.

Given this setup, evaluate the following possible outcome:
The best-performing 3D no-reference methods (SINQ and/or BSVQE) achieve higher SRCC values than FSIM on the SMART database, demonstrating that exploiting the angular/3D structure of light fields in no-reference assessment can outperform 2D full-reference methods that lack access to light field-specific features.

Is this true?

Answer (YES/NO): YES